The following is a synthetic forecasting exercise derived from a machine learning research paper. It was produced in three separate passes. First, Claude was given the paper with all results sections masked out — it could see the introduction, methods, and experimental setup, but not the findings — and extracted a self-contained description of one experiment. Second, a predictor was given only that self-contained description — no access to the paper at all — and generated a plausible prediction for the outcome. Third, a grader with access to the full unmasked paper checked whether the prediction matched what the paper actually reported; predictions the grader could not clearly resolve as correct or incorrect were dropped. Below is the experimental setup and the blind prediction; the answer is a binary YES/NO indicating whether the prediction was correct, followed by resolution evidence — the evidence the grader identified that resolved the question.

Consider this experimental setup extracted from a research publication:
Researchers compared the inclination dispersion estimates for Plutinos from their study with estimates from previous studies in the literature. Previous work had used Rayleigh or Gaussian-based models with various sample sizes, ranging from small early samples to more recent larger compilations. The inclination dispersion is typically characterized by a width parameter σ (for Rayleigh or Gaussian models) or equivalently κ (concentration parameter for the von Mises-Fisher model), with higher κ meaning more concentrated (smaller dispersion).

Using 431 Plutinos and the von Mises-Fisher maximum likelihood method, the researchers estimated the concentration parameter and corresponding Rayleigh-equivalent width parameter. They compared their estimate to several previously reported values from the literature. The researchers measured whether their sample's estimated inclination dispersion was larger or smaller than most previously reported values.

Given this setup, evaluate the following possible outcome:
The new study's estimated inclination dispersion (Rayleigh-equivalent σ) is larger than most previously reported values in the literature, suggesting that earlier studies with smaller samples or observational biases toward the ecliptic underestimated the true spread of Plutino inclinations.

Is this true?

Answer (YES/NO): NO